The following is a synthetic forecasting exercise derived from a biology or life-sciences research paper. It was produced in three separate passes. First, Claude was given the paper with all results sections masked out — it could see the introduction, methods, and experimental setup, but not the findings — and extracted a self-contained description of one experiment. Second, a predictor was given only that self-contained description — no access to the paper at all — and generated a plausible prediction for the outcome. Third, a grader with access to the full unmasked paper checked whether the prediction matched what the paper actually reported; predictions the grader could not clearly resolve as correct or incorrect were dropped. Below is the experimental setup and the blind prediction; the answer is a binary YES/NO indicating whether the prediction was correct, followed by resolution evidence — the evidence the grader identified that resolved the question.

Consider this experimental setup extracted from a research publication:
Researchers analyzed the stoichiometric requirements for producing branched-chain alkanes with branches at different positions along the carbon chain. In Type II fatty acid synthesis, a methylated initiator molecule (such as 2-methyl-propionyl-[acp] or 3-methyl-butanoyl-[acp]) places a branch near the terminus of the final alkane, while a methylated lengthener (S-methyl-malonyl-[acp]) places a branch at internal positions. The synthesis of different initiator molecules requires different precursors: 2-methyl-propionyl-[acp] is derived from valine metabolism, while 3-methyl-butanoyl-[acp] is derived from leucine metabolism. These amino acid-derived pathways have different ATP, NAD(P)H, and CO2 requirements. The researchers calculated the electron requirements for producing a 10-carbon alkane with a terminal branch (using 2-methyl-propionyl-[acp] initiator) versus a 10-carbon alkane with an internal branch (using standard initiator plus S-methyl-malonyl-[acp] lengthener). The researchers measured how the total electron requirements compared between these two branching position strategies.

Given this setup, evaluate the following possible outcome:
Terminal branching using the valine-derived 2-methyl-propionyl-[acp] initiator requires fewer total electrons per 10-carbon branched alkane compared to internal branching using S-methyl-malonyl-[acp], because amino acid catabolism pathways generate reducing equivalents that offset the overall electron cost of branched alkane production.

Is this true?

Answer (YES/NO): NO